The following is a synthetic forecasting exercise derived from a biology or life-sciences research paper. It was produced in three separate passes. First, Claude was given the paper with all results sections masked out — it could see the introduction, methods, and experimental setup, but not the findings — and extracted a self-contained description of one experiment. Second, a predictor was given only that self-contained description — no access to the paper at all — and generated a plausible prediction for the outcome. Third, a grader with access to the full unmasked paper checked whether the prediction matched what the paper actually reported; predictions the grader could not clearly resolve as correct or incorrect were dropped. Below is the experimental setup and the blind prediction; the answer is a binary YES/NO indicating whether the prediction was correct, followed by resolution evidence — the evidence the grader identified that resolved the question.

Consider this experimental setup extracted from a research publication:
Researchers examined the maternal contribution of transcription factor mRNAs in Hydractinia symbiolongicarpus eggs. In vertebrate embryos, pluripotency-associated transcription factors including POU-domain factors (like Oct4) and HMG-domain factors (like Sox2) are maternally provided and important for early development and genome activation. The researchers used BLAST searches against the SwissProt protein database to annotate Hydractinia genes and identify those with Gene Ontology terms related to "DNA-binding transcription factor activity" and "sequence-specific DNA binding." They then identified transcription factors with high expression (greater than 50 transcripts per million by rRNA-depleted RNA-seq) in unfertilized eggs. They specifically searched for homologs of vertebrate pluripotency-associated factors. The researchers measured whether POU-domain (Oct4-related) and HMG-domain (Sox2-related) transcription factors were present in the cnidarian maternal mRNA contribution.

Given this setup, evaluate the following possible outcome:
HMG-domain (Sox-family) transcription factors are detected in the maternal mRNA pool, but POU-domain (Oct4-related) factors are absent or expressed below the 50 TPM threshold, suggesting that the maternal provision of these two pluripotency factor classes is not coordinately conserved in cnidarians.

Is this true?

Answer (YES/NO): NO